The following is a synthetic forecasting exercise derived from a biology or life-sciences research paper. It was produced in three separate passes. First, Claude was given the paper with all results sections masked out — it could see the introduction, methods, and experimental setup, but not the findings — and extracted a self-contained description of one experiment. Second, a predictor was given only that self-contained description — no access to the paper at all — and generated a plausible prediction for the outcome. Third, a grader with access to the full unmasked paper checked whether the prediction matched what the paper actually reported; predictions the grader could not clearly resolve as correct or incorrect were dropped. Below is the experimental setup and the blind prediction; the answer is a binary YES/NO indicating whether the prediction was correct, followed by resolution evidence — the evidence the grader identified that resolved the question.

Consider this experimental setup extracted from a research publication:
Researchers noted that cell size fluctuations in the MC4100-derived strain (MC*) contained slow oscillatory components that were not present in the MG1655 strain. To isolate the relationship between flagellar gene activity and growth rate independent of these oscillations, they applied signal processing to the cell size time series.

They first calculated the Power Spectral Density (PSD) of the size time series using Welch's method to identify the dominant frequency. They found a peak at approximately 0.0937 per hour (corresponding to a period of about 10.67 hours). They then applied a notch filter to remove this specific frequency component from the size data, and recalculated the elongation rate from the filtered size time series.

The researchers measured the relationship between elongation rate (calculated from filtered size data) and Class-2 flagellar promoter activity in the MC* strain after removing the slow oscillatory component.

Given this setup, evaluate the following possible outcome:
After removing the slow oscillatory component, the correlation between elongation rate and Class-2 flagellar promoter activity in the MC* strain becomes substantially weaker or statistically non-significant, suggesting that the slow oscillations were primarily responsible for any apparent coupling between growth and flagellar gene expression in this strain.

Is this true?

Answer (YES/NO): NO